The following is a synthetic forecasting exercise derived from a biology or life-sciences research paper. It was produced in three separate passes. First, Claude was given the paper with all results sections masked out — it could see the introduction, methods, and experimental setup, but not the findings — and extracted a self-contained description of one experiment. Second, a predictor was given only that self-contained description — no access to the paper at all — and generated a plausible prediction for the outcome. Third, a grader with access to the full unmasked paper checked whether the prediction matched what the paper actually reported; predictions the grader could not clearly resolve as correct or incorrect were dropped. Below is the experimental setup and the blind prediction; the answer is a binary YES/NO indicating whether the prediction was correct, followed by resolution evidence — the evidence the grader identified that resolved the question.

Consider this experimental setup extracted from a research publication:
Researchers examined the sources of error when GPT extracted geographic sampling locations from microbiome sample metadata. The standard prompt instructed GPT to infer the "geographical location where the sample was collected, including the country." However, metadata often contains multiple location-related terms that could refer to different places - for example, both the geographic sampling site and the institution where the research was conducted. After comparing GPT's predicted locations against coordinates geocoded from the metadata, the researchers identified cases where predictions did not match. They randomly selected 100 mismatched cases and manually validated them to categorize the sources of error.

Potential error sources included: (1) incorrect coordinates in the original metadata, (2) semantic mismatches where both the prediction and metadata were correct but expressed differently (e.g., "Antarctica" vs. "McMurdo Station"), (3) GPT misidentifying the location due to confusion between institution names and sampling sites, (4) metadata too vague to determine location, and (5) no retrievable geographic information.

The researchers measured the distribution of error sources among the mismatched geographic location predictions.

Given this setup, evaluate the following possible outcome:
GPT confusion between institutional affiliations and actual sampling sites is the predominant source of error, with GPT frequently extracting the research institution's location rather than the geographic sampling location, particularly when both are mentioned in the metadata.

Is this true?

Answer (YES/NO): NO